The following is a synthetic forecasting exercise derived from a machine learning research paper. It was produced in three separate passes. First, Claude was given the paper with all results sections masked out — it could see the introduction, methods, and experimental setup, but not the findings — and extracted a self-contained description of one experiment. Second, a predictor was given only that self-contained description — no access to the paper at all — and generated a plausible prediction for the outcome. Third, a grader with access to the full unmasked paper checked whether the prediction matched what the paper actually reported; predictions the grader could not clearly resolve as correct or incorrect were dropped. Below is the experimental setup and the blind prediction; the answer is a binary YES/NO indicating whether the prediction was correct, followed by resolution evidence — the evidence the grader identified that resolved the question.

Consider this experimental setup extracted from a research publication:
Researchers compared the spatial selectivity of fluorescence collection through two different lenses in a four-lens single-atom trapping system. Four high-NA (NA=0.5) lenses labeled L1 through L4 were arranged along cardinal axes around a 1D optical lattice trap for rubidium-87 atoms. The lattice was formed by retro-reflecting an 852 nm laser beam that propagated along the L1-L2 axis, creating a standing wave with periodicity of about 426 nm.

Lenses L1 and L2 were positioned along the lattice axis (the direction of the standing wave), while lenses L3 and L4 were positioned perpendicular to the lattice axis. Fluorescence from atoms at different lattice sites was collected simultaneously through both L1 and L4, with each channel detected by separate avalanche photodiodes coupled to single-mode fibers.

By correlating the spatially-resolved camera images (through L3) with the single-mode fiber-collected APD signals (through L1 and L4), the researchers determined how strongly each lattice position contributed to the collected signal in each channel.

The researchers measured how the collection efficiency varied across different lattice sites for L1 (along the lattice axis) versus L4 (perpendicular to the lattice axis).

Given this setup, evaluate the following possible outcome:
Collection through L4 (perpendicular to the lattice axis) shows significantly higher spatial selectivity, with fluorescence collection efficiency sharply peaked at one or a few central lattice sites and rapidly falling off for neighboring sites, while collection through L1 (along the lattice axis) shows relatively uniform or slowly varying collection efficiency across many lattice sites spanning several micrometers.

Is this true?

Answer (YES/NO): YES